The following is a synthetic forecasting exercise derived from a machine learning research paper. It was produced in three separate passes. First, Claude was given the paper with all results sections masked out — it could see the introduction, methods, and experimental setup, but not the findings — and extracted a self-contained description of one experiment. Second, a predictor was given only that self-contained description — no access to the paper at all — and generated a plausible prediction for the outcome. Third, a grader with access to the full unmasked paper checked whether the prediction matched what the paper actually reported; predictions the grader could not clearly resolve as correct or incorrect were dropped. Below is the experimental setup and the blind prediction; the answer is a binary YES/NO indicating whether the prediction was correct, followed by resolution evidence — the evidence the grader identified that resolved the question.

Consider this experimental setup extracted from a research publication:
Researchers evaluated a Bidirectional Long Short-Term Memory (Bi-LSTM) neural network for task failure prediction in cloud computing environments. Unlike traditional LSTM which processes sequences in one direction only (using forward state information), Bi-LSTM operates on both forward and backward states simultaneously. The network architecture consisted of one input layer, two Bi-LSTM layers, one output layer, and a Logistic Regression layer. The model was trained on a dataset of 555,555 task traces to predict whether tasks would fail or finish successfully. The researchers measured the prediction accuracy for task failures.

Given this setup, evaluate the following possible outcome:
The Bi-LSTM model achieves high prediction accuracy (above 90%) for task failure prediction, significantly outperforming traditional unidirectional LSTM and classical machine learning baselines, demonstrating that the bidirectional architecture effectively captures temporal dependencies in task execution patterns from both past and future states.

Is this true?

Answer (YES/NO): NO